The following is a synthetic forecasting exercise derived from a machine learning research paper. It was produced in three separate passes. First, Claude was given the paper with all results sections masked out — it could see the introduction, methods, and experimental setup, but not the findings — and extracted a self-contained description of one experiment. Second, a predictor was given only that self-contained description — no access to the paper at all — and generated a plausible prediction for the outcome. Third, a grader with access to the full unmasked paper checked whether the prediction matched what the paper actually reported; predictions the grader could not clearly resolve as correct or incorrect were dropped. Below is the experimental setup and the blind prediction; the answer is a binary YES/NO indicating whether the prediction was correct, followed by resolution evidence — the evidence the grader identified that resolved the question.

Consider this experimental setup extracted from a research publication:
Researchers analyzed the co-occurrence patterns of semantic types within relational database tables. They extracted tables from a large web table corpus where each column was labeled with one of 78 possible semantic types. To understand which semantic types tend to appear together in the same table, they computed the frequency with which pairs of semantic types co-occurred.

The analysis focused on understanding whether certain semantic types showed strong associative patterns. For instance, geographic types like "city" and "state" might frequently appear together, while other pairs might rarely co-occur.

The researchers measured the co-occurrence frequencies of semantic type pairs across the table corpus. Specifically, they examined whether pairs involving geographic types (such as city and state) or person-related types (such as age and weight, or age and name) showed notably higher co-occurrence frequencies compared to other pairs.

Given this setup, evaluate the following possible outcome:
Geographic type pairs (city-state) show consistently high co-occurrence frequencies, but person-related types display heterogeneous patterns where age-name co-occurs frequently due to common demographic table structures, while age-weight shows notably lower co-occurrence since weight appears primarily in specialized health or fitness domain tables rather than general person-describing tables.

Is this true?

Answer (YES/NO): NO